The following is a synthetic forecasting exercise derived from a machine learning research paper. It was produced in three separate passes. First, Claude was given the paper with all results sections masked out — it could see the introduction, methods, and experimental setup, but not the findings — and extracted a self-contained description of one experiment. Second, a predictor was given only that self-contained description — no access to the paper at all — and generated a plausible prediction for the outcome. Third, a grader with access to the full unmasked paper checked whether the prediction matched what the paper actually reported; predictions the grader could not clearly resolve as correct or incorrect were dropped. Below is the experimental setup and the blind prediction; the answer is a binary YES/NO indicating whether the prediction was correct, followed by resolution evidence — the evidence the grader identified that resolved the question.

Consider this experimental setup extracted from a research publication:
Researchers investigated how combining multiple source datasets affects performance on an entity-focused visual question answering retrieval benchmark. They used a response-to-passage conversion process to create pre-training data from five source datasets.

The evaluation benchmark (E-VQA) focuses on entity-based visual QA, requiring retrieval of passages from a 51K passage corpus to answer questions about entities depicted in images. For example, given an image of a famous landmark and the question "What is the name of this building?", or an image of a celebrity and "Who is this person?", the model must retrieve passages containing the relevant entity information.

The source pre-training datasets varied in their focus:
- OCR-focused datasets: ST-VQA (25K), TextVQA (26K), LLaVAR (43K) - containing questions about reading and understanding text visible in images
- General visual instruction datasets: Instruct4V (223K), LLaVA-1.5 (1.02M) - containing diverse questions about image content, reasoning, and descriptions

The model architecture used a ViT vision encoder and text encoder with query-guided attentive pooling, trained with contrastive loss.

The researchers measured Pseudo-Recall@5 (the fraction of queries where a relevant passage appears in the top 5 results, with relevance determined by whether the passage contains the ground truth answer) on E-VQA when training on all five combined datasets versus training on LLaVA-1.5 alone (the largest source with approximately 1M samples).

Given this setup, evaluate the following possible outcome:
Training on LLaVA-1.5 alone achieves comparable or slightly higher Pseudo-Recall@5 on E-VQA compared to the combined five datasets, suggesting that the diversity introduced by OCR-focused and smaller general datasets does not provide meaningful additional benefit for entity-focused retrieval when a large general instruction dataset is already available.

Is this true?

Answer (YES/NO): YES